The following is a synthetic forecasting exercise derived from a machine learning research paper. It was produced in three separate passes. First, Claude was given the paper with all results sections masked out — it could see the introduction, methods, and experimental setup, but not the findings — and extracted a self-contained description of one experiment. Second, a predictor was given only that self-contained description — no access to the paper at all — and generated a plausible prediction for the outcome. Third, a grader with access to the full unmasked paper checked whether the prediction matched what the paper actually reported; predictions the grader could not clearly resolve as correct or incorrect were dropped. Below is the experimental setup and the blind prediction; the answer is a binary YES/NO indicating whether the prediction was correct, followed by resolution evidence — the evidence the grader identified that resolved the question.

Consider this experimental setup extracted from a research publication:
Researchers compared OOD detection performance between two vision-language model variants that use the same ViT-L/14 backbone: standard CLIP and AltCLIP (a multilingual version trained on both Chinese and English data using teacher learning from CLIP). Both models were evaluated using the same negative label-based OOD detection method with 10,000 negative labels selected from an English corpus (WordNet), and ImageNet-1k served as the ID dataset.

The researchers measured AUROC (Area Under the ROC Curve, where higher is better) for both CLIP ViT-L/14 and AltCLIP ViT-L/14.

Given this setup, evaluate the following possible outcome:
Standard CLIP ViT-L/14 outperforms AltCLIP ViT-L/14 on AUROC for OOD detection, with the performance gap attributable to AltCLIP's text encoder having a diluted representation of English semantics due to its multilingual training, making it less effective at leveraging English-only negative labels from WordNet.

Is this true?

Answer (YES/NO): NO